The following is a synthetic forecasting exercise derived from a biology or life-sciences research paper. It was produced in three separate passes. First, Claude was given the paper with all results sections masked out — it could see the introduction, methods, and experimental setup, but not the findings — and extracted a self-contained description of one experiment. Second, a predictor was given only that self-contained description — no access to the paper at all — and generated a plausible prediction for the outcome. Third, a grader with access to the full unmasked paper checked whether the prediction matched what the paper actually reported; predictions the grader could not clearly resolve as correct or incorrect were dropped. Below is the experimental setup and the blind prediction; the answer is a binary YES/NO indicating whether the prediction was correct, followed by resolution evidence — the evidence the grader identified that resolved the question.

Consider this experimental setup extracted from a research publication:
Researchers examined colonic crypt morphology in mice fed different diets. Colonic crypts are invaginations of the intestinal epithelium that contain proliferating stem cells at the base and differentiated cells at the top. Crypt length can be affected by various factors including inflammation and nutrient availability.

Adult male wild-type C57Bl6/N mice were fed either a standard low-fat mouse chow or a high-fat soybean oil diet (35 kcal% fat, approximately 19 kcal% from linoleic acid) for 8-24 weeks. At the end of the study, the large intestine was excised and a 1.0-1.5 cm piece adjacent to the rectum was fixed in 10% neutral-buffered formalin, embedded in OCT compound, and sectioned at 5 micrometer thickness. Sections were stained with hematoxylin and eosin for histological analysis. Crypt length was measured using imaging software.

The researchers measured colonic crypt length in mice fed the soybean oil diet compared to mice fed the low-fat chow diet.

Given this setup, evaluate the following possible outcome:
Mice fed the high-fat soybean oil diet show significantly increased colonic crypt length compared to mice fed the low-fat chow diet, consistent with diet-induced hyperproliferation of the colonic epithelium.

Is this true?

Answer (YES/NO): NO